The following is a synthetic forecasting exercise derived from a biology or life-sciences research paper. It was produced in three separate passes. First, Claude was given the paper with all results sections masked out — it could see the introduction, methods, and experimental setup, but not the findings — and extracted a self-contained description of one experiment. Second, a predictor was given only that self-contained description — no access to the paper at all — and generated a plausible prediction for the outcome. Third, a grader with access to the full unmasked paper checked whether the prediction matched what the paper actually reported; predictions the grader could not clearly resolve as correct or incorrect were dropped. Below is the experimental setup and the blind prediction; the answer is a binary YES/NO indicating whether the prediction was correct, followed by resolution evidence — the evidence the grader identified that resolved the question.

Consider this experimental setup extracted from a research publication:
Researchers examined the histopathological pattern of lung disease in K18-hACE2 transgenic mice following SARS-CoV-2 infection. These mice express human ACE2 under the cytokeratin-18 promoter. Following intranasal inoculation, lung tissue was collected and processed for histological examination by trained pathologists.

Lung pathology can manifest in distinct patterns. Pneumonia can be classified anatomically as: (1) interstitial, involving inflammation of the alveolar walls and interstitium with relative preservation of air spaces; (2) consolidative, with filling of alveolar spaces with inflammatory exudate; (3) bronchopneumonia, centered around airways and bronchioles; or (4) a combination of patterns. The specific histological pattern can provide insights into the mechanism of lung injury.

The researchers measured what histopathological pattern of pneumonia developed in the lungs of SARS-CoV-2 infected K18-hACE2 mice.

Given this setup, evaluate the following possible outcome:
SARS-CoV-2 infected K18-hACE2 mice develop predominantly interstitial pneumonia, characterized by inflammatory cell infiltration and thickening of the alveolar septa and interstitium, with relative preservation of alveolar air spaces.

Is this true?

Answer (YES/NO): NO